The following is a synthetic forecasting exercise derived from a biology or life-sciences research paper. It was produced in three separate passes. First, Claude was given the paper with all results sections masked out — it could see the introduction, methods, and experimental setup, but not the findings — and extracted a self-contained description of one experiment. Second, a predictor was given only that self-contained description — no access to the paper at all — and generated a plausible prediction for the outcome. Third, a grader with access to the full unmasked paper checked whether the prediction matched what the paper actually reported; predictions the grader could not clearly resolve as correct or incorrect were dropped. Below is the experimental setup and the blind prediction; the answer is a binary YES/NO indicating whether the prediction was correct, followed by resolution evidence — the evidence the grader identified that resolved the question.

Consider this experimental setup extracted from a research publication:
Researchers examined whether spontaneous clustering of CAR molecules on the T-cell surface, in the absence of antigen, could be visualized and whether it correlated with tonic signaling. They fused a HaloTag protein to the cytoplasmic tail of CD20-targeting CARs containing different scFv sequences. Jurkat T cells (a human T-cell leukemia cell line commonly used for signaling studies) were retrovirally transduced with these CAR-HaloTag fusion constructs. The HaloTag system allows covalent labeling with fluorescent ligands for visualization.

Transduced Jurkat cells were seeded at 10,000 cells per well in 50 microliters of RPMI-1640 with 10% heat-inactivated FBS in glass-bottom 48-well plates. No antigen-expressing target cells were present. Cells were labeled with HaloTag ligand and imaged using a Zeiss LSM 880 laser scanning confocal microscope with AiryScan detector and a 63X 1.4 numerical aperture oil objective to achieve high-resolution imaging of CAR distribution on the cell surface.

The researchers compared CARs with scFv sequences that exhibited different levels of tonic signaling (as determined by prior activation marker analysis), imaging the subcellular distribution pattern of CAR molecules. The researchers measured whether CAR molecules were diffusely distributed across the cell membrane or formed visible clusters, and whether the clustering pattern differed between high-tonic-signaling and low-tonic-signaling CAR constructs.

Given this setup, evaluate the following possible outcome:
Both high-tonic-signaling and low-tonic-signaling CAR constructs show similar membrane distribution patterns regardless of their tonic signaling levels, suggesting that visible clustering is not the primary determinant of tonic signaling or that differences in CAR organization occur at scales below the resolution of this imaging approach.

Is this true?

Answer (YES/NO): YES